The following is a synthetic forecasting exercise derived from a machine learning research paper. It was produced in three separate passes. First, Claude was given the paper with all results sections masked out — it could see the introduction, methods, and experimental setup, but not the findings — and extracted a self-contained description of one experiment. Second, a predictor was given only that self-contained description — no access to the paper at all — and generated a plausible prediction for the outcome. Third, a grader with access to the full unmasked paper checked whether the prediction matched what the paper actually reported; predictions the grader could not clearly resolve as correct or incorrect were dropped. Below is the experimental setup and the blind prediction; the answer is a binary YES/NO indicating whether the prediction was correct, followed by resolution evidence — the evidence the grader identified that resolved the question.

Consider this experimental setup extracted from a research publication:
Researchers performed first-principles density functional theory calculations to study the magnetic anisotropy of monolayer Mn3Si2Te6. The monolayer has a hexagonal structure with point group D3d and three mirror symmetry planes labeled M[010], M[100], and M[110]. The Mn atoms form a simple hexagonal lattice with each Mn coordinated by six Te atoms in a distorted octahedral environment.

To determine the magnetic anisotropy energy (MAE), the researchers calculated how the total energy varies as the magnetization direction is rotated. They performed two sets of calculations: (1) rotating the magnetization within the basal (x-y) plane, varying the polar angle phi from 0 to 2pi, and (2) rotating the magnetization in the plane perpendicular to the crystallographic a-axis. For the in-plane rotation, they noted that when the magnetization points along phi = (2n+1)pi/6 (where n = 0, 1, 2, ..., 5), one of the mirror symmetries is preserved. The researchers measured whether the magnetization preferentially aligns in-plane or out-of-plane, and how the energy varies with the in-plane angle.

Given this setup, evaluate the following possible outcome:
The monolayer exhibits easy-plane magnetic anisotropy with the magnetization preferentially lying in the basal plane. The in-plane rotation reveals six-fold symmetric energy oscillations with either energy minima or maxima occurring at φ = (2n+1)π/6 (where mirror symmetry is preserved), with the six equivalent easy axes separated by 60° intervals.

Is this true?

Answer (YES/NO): YES